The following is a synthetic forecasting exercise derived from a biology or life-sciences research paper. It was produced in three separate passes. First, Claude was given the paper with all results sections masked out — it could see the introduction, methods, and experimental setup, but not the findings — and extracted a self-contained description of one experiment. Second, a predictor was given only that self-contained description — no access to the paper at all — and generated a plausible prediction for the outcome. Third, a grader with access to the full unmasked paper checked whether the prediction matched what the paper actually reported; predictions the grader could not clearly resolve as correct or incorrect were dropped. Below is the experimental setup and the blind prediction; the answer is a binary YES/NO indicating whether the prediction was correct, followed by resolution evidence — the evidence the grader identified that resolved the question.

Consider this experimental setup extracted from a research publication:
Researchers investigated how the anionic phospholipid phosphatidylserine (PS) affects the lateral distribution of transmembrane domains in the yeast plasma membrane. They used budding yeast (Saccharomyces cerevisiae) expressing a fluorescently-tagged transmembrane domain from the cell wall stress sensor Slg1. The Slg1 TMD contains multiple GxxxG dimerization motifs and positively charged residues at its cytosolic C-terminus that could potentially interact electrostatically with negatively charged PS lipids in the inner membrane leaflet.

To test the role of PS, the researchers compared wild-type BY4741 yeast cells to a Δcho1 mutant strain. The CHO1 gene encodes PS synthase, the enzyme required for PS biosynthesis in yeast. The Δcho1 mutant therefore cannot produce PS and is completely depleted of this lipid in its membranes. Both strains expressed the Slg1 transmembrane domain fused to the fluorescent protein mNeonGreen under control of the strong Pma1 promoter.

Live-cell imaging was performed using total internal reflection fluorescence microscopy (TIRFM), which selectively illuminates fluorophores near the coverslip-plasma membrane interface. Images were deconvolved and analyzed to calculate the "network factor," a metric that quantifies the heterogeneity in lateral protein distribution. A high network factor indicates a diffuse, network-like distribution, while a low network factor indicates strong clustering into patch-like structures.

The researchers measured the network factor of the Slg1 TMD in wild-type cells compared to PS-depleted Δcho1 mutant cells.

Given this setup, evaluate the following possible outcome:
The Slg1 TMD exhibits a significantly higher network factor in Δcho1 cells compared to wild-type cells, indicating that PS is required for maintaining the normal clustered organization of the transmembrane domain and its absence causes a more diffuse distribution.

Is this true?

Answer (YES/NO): NO